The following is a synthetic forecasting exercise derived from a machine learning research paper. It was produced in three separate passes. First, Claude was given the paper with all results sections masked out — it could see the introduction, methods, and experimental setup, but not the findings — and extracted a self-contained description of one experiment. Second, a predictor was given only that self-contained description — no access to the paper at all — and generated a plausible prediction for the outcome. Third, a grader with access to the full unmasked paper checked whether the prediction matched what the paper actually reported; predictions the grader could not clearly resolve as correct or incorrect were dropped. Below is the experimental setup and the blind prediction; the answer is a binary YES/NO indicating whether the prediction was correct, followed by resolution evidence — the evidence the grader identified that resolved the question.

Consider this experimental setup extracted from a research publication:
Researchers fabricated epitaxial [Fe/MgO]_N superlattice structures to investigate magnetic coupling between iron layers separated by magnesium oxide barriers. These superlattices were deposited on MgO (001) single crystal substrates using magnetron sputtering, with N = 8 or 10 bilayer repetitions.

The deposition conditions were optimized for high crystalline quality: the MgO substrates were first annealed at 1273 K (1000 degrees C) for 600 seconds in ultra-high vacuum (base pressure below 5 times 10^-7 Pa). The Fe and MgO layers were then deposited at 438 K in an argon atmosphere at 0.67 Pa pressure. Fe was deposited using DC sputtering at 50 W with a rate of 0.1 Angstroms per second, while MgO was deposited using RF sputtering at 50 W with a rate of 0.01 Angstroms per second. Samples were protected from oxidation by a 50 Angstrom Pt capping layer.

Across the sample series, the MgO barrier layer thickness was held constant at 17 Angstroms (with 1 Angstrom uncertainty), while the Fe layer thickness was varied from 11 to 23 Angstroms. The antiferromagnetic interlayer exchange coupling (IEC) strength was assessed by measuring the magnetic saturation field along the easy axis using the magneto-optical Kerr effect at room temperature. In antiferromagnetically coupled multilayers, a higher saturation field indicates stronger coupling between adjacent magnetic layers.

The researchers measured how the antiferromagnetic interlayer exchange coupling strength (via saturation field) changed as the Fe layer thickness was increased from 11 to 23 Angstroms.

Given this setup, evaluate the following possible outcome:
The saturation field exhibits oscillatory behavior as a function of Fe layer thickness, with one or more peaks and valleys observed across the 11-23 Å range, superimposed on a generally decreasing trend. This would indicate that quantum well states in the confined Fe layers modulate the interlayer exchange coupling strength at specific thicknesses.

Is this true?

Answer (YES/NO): NO